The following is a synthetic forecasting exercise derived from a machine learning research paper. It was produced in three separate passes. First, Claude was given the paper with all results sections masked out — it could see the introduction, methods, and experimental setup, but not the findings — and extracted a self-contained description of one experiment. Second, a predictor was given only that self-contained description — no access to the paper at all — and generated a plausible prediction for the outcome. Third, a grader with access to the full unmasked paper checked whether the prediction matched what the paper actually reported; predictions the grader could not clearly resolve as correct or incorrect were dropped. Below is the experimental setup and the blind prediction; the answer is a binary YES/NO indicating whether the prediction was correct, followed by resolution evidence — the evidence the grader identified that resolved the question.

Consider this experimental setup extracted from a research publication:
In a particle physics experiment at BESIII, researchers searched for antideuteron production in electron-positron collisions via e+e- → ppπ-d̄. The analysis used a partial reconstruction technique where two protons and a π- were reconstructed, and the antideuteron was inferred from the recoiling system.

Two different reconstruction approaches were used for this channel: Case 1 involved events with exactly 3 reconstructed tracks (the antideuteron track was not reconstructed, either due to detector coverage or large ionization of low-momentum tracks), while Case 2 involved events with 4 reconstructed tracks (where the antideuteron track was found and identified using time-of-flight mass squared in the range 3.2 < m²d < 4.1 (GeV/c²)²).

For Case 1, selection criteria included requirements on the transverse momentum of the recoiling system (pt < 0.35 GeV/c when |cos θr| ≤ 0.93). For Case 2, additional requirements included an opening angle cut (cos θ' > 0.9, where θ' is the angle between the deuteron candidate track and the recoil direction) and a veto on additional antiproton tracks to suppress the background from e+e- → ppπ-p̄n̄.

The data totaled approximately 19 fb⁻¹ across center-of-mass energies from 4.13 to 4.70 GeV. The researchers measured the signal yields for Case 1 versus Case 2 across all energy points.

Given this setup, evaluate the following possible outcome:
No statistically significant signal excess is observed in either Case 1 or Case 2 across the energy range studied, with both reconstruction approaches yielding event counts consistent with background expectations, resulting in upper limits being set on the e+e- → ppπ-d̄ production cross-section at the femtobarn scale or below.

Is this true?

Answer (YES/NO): YES